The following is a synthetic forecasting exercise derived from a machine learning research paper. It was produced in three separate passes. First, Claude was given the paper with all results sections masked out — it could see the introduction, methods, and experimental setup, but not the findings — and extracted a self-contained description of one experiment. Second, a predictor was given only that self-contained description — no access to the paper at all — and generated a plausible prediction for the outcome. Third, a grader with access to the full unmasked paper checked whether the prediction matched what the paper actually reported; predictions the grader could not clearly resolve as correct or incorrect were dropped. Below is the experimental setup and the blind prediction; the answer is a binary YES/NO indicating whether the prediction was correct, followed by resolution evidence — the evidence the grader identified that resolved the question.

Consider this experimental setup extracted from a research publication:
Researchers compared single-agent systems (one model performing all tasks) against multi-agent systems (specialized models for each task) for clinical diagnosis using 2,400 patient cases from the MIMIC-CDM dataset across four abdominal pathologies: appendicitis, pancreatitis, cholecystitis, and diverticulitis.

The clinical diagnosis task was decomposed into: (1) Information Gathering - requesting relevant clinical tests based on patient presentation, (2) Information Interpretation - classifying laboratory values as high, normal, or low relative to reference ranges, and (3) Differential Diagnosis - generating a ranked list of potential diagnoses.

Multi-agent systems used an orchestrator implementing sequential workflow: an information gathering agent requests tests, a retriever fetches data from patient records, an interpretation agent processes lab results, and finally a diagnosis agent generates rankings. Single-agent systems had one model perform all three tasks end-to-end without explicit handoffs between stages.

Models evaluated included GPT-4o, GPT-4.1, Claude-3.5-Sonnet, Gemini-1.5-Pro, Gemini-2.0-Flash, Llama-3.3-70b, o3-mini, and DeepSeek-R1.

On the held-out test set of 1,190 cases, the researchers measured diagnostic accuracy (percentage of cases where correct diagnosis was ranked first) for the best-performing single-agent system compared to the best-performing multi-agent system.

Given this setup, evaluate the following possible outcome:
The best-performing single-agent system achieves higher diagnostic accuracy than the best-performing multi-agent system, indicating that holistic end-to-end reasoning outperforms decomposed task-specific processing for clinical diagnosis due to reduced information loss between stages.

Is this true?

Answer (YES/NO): NO